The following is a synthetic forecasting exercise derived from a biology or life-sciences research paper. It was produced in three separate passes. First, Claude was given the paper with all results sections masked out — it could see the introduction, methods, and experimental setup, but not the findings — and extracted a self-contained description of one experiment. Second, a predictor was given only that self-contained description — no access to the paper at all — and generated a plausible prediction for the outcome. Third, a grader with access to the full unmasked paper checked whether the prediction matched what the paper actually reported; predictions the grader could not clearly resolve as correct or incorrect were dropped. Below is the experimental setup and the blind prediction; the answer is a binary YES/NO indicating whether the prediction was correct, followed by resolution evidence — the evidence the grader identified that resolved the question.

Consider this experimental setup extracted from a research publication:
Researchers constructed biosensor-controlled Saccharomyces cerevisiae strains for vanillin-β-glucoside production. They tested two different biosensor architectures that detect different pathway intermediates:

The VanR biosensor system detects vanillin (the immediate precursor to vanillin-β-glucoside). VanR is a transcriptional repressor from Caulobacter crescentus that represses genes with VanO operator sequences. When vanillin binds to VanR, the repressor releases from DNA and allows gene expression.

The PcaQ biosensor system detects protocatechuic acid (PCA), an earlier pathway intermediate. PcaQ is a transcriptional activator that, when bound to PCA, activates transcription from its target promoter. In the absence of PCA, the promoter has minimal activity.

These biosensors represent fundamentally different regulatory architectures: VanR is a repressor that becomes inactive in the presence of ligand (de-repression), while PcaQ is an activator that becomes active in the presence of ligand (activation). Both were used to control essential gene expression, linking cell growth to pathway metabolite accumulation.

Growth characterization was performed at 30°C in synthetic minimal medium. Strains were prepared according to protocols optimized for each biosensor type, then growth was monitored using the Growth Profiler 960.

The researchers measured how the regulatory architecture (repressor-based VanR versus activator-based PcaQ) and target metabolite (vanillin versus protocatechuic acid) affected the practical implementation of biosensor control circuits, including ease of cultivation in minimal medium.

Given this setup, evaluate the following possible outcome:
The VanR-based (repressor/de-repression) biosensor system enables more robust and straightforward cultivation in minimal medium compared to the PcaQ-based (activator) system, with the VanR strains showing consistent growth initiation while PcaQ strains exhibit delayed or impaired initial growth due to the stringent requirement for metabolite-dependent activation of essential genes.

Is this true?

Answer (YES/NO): YES